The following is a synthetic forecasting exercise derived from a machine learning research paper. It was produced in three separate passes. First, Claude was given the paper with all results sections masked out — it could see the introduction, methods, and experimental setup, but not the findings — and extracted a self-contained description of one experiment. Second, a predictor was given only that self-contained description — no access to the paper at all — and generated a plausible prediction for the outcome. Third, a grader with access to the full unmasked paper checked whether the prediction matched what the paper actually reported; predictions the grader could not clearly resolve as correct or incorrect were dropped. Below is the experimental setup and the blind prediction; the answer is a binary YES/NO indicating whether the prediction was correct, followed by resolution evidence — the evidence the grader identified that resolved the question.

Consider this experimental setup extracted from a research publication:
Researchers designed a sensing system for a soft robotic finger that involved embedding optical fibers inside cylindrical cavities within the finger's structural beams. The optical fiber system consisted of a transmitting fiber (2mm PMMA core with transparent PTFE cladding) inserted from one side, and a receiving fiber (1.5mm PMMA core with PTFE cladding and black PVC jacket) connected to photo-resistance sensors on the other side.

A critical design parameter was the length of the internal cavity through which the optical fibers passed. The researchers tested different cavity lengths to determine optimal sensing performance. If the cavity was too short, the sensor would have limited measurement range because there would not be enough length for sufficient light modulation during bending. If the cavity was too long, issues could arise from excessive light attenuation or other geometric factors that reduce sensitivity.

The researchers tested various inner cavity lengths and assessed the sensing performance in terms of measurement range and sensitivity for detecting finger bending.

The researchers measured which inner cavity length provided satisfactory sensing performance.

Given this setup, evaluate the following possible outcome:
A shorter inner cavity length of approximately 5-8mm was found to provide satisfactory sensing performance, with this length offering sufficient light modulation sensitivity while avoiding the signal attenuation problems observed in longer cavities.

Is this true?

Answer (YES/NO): NO